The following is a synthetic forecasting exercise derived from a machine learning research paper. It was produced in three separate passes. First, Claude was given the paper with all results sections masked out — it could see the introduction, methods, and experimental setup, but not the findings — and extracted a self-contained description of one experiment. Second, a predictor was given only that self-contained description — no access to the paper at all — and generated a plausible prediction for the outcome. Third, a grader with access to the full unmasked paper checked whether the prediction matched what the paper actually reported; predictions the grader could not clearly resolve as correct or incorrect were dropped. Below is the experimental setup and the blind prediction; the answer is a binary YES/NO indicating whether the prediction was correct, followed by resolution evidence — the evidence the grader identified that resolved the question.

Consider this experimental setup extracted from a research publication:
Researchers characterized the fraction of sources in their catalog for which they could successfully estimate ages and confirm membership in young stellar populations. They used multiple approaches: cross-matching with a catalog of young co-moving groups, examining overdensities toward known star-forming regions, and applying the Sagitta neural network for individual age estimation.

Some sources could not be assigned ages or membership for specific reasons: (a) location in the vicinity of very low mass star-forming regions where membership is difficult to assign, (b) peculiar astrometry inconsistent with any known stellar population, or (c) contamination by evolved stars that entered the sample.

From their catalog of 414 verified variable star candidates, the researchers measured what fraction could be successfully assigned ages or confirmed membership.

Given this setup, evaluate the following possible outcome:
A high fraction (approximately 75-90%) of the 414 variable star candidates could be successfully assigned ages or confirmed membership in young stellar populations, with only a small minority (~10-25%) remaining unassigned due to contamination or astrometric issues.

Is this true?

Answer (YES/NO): YES